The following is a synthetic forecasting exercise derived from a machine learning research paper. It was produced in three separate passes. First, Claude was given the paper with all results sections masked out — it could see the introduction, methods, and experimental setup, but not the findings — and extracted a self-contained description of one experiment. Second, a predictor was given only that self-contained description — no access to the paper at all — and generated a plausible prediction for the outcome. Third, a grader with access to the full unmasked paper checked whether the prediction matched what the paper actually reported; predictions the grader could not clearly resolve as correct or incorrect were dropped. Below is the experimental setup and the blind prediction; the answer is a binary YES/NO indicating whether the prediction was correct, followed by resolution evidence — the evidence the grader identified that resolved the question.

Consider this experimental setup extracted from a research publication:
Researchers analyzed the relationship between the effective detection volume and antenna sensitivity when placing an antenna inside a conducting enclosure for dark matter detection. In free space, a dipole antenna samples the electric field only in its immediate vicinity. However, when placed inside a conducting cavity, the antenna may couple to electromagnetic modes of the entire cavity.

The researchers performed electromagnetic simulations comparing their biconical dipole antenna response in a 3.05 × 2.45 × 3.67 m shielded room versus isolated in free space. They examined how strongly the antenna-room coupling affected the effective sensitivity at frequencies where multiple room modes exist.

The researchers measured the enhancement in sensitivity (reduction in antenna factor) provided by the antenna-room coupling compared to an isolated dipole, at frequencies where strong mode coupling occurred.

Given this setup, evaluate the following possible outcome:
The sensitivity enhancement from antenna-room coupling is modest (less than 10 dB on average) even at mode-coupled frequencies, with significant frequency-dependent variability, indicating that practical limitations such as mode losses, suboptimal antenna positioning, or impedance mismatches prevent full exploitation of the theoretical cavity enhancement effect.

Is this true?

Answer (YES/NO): NO